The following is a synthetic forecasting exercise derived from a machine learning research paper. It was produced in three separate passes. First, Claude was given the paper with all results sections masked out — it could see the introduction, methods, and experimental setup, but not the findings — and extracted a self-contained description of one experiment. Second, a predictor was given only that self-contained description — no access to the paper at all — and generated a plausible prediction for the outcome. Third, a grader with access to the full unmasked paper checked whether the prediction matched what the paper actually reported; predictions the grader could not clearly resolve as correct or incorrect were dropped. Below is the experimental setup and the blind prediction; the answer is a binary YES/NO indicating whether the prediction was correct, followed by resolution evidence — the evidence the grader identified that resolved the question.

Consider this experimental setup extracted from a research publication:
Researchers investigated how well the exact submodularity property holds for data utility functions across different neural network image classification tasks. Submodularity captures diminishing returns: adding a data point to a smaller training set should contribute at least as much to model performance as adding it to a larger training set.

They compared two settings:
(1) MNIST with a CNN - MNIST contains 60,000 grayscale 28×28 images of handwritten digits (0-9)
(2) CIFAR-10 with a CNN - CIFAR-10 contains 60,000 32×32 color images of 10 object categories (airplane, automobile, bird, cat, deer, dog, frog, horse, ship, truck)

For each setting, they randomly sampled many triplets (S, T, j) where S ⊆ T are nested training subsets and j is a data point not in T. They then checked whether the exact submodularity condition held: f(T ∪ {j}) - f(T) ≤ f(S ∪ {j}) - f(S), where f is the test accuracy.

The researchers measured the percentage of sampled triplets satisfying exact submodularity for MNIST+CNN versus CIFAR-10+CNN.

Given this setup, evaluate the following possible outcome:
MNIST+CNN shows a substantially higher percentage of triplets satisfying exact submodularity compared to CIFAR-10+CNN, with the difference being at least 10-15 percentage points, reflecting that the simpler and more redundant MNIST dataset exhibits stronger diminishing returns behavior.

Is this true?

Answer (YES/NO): NO